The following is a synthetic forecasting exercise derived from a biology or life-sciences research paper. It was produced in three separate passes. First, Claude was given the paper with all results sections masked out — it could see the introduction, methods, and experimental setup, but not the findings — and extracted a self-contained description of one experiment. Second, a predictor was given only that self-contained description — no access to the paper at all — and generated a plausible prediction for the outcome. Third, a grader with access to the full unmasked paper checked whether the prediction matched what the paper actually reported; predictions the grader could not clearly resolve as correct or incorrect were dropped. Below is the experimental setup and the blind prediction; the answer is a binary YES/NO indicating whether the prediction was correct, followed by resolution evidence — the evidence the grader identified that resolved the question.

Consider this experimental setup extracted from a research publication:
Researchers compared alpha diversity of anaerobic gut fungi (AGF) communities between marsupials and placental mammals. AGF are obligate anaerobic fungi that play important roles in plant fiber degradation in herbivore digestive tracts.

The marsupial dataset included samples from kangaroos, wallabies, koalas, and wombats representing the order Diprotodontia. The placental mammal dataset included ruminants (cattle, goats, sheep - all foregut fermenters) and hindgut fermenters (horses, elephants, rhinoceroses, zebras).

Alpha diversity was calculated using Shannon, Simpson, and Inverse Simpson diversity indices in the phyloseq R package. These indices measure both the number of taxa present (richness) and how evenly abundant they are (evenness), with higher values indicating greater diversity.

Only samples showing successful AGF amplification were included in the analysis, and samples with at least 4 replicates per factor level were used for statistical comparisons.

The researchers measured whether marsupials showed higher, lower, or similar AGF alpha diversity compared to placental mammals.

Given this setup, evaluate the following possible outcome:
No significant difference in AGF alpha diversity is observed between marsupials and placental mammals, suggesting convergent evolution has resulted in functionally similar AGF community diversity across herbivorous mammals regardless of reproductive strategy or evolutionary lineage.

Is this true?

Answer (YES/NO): NO